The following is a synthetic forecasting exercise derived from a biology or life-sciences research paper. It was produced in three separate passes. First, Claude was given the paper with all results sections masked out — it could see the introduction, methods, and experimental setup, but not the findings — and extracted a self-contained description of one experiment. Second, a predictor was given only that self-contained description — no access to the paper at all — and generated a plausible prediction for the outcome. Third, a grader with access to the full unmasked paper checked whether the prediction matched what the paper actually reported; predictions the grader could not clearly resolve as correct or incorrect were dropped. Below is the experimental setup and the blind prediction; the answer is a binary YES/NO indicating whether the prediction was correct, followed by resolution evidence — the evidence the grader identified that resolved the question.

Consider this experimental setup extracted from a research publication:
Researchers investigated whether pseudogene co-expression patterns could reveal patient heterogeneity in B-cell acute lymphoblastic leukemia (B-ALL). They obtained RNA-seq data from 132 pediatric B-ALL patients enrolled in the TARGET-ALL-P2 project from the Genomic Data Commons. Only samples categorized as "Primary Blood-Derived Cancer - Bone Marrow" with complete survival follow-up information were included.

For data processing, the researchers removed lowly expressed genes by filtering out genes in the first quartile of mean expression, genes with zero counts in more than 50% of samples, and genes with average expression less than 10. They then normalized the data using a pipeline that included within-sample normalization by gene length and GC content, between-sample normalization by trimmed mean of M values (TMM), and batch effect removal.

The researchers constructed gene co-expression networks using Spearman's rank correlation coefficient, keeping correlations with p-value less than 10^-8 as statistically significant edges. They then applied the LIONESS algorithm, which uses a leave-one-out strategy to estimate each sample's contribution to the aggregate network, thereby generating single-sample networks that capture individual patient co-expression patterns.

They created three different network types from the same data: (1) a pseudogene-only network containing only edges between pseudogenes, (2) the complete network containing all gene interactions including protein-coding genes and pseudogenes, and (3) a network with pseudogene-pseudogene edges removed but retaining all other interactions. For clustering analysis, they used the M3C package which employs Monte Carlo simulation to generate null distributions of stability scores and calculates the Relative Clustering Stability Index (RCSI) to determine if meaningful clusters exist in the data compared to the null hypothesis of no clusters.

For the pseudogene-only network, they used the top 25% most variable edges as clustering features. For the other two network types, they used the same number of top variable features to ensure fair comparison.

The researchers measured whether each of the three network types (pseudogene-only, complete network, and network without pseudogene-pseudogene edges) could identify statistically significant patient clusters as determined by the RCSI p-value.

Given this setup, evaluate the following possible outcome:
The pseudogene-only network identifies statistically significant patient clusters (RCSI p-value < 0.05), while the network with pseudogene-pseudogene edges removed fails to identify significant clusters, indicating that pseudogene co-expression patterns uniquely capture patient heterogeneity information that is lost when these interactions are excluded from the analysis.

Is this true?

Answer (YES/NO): NO